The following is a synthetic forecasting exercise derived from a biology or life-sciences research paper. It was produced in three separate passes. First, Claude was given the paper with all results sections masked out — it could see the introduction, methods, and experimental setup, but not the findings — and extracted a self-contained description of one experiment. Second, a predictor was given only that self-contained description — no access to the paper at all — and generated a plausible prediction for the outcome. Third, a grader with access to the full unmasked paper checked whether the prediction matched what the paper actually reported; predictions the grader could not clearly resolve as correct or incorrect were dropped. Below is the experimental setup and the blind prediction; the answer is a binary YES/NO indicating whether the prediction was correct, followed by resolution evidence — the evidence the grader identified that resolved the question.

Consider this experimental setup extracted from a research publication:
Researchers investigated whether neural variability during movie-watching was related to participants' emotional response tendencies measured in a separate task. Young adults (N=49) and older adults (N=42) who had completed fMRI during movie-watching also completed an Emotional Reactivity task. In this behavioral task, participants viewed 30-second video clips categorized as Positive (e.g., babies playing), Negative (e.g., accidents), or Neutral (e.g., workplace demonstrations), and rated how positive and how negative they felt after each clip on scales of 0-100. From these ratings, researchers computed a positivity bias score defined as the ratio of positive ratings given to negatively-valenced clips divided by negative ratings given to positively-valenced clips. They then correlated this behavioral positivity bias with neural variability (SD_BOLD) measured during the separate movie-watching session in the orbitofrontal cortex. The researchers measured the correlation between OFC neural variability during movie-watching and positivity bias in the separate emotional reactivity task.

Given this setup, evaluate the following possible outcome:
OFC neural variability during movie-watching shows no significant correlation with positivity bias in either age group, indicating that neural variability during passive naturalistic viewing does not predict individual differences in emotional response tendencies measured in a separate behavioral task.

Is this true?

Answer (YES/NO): NO